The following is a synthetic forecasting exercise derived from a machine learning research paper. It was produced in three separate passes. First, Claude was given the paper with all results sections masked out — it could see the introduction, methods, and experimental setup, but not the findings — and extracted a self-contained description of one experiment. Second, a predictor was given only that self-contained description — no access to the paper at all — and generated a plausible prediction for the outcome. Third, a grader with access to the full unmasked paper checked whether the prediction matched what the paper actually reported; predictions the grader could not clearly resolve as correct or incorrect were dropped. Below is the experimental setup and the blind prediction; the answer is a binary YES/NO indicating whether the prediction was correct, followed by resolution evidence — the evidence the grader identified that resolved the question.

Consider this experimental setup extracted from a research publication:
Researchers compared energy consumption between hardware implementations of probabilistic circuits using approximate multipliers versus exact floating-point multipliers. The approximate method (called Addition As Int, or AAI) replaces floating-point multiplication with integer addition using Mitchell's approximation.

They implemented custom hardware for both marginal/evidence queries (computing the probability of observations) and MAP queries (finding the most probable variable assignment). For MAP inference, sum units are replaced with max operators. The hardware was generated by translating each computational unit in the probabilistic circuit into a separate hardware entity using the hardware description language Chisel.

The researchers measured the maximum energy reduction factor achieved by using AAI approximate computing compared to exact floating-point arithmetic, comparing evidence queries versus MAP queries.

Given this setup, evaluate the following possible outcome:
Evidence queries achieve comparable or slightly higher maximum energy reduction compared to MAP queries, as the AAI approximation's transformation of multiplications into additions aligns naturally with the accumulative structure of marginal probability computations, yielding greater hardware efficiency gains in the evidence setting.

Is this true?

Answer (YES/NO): NO